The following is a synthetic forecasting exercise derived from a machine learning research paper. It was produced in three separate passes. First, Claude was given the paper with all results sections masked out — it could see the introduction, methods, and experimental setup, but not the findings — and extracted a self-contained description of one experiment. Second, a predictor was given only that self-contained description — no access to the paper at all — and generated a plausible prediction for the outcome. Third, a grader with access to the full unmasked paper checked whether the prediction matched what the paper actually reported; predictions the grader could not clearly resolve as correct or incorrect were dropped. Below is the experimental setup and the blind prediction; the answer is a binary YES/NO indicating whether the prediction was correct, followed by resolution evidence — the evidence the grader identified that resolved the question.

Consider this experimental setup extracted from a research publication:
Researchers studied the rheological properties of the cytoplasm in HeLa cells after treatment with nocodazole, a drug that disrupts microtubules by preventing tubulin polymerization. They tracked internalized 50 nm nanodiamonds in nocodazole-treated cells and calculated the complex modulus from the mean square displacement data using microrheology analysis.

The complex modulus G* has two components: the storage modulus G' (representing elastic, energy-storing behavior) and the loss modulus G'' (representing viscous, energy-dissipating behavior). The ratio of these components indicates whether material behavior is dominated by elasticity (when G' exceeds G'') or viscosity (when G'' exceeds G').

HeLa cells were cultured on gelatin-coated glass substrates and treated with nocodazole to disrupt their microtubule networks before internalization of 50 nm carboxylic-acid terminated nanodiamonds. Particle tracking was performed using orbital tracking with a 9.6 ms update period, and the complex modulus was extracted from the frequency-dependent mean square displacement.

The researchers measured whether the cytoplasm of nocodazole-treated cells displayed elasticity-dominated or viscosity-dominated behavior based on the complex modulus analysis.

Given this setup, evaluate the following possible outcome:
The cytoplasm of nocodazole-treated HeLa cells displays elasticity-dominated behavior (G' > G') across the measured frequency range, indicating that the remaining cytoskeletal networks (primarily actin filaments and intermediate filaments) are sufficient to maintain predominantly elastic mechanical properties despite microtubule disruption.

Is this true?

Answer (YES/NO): YES